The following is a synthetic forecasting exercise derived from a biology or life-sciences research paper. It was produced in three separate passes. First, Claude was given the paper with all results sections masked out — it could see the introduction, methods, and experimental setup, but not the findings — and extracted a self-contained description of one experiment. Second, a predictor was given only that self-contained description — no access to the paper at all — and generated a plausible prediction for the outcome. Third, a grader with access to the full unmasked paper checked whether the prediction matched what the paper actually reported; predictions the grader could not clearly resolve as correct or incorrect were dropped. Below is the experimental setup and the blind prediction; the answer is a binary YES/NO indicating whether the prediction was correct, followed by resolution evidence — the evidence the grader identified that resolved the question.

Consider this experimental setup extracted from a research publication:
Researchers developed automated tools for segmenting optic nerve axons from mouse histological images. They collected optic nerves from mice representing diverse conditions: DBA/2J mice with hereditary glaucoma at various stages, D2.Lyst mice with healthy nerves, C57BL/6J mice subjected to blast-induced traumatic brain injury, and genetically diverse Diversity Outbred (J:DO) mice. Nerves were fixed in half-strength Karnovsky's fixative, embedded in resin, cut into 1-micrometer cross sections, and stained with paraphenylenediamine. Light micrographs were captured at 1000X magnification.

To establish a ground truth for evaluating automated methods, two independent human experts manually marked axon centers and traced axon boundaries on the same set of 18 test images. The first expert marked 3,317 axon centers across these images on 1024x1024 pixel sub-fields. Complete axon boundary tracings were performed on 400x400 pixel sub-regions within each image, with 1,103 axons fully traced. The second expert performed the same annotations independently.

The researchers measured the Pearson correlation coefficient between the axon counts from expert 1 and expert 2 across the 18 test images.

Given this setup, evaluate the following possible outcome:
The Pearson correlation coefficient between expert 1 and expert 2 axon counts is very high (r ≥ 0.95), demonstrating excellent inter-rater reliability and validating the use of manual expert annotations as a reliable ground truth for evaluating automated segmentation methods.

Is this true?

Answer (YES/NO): YES